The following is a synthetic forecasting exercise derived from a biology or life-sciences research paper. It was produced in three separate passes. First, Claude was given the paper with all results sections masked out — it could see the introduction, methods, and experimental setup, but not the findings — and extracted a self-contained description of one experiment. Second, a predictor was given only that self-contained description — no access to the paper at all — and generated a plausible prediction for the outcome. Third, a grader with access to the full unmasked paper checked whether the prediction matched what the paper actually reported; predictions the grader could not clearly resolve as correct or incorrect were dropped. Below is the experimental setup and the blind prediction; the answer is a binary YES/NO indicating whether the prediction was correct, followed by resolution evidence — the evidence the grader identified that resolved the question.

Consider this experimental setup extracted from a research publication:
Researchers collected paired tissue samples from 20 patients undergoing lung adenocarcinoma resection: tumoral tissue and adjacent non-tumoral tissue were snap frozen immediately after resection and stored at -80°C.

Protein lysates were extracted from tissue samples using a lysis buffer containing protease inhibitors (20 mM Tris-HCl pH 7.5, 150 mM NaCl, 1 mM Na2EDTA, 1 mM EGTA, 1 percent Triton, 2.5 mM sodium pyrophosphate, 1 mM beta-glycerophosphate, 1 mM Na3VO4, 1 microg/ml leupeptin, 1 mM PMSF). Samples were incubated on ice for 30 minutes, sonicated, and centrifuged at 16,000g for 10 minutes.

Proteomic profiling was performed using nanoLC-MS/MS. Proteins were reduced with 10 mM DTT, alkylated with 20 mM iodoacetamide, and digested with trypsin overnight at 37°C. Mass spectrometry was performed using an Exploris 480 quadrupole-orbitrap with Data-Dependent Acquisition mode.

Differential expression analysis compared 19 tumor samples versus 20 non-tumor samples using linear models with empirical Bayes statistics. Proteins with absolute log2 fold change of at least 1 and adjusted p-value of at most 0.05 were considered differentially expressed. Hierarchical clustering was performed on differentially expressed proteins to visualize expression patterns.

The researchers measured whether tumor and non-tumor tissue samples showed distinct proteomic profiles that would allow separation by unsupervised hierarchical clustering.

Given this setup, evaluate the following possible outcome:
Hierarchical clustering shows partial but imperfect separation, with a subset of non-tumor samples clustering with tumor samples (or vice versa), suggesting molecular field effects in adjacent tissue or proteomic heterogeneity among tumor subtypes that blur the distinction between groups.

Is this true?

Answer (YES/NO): YES